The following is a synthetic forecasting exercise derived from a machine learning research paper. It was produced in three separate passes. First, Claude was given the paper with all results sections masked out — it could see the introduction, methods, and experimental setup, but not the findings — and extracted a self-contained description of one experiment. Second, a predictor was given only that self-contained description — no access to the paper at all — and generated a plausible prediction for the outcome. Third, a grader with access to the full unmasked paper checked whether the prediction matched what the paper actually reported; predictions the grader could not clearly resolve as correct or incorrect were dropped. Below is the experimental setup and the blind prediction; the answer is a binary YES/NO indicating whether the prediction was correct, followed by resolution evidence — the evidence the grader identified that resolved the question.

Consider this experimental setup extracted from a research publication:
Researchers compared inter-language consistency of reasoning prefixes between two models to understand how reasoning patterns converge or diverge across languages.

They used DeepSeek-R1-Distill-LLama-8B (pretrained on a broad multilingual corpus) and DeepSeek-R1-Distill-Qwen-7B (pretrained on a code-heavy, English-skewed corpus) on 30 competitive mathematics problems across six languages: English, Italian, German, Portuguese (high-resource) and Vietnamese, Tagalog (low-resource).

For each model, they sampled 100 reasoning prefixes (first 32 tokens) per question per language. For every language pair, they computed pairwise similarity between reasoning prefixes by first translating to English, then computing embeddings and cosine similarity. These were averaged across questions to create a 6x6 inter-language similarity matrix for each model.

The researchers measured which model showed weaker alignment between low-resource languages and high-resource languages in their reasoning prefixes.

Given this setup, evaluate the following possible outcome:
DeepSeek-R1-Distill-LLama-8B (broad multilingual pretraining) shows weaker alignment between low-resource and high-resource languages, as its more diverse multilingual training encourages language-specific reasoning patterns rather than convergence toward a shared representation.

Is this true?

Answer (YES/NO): NO